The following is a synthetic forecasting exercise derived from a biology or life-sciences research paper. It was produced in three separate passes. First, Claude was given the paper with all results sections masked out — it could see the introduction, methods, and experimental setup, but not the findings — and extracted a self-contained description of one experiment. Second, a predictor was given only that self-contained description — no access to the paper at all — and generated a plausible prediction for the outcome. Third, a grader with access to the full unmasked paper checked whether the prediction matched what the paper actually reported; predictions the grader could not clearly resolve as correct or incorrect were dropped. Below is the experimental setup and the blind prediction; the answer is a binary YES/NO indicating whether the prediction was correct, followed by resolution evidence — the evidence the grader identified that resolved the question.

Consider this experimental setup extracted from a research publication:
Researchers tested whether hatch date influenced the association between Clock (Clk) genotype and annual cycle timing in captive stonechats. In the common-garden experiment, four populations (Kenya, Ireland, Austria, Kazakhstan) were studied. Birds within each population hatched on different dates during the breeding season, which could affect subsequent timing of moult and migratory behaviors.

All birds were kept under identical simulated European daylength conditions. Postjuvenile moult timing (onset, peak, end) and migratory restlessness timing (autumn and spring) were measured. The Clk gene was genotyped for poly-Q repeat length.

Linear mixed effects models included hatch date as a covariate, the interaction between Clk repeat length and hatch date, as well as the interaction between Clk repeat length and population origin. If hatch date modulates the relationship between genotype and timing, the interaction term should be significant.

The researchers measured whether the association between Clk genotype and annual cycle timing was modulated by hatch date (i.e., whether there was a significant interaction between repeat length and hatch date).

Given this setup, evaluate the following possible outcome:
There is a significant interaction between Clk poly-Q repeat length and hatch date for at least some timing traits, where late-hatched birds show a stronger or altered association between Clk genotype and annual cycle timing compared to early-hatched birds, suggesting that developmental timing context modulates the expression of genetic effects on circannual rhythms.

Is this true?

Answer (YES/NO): NO